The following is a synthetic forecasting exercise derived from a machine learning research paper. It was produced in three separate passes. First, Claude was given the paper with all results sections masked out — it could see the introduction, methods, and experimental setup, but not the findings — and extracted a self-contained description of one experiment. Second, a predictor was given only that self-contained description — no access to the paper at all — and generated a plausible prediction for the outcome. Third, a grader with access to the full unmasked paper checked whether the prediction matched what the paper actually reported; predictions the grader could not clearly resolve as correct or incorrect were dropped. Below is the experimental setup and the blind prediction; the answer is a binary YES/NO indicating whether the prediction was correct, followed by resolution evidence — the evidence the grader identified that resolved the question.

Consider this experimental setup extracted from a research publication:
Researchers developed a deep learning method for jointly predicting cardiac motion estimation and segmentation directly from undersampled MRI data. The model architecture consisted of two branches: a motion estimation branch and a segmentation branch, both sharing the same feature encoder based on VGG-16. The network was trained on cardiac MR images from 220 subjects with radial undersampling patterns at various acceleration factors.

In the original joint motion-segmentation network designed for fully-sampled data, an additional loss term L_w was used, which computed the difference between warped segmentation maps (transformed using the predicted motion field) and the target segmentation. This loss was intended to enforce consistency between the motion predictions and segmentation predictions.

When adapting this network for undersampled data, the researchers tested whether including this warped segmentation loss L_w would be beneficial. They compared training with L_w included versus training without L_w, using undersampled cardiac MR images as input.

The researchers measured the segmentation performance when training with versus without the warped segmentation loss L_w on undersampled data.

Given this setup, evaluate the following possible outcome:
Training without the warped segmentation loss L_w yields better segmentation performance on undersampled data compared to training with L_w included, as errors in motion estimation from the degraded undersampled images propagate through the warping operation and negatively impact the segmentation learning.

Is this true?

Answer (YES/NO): YES